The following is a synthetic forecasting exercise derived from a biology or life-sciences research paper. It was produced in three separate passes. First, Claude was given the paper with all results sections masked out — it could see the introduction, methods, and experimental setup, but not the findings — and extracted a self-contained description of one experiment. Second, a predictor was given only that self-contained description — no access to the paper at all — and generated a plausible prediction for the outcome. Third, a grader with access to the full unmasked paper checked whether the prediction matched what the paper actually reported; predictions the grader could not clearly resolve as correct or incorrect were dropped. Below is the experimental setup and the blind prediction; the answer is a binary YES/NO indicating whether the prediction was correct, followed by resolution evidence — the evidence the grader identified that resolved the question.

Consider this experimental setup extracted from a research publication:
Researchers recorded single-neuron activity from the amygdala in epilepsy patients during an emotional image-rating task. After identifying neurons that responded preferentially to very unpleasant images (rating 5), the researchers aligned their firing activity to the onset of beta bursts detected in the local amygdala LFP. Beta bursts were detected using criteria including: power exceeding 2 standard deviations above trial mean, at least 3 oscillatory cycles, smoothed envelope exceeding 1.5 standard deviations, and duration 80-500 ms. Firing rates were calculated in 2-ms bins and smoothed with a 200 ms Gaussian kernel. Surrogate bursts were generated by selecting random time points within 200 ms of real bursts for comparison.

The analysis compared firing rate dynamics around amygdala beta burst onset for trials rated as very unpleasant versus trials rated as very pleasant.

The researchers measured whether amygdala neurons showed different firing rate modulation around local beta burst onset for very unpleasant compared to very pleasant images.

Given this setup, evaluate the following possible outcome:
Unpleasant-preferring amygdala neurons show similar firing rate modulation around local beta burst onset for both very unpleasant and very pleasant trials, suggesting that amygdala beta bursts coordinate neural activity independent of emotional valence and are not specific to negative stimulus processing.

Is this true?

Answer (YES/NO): NO